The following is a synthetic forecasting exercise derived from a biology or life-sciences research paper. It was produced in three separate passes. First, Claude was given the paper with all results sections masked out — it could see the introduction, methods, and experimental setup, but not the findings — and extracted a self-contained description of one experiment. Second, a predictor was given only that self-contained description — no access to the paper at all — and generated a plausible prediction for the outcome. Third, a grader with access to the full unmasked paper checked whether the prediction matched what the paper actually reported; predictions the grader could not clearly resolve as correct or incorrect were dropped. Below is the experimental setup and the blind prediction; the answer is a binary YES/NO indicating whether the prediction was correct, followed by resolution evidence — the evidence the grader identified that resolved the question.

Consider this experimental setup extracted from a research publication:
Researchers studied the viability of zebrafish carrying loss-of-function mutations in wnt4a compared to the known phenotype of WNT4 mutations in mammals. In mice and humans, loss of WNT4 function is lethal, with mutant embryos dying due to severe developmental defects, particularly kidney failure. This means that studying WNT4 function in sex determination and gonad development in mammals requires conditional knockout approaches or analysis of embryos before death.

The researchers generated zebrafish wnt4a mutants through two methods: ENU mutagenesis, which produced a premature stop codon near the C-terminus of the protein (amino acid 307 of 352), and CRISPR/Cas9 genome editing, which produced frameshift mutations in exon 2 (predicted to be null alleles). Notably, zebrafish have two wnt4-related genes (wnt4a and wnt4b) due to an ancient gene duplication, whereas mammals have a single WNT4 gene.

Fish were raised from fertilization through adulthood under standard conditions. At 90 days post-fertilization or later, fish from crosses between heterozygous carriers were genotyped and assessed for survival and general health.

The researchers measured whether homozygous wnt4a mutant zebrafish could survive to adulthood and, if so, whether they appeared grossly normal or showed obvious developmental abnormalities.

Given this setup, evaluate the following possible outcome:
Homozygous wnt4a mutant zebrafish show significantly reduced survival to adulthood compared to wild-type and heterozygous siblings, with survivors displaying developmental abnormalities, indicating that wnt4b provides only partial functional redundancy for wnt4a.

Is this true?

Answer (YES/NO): NO